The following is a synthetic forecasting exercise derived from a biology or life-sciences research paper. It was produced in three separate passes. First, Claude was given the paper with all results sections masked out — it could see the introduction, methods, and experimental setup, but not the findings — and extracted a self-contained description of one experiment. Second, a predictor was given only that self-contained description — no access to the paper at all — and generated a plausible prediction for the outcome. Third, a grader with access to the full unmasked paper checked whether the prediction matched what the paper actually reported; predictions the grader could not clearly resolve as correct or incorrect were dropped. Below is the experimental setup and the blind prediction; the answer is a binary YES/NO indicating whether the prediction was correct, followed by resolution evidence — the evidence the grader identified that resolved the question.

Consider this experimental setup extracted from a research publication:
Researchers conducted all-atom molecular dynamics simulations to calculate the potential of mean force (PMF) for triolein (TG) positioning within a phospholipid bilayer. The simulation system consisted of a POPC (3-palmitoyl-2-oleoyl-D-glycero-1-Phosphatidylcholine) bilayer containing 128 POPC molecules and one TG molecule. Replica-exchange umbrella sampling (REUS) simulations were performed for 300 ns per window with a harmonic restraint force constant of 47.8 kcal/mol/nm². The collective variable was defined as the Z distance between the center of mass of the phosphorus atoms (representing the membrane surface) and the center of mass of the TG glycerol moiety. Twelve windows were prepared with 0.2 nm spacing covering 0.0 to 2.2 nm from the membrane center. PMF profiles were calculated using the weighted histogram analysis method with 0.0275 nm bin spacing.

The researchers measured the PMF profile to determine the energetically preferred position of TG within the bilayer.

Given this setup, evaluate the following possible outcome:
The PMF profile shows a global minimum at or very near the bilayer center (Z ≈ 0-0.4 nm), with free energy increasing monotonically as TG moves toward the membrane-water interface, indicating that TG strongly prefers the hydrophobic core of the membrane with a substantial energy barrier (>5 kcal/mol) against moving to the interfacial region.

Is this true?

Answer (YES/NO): NO